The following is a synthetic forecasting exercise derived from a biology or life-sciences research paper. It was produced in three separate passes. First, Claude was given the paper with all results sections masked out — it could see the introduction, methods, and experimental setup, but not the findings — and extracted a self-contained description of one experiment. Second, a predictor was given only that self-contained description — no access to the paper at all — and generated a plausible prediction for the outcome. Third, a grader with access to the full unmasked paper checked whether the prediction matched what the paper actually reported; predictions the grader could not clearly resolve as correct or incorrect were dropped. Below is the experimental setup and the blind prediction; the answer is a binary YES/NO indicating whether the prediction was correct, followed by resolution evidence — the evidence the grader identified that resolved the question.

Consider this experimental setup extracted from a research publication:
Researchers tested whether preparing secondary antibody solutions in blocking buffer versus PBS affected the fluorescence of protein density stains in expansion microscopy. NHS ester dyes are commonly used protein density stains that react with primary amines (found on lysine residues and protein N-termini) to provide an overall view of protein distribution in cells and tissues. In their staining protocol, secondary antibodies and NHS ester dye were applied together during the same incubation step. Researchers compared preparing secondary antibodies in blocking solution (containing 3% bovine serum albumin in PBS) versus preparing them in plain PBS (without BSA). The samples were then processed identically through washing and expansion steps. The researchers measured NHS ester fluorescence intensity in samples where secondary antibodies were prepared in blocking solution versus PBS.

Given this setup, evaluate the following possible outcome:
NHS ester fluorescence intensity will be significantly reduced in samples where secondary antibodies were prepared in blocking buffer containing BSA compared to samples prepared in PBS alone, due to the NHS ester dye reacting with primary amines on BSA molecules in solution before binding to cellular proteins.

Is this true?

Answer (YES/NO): YES